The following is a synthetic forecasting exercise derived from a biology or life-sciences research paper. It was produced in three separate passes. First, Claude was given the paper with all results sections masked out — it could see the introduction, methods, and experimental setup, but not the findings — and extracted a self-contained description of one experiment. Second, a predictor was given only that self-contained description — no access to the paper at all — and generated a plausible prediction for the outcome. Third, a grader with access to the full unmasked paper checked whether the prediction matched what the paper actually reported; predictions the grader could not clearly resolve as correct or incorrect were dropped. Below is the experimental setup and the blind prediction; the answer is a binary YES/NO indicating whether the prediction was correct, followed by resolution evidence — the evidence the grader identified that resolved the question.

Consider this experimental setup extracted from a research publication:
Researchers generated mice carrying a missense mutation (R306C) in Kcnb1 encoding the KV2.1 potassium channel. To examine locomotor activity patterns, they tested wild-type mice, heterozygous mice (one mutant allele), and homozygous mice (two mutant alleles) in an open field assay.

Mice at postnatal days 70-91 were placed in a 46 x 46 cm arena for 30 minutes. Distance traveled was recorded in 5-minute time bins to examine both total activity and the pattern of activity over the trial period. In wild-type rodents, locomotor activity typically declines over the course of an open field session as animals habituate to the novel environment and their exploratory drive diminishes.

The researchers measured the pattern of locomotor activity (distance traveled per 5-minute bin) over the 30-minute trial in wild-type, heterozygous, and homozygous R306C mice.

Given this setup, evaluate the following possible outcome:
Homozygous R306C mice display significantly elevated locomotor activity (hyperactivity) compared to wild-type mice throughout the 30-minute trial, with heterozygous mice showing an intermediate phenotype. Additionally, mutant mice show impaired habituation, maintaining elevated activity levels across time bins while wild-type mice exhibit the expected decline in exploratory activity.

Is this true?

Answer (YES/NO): NO